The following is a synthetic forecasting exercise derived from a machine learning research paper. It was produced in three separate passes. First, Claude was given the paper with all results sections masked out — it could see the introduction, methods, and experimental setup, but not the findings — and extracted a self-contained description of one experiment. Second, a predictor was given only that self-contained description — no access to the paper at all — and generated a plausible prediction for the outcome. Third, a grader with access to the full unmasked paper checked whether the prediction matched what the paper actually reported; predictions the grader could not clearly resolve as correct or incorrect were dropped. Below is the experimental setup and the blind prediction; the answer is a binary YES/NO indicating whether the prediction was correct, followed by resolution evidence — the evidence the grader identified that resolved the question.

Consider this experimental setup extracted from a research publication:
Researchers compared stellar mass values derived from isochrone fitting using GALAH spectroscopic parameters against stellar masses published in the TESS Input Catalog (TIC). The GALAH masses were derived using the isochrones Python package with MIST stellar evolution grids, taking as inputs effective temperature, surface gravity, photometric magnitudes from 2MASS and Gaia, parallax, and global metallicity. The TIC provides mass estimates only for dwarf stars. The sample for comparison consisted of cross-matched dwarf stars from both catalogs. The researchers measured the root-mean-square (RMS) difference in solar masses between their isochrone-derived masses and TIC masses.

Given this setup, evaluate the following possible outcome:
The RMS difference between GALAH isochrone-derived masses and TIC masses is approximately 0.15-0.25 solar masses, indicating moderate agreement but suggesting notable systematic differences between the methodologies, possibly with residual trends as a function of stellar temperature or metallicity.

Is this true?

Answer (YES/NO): NO